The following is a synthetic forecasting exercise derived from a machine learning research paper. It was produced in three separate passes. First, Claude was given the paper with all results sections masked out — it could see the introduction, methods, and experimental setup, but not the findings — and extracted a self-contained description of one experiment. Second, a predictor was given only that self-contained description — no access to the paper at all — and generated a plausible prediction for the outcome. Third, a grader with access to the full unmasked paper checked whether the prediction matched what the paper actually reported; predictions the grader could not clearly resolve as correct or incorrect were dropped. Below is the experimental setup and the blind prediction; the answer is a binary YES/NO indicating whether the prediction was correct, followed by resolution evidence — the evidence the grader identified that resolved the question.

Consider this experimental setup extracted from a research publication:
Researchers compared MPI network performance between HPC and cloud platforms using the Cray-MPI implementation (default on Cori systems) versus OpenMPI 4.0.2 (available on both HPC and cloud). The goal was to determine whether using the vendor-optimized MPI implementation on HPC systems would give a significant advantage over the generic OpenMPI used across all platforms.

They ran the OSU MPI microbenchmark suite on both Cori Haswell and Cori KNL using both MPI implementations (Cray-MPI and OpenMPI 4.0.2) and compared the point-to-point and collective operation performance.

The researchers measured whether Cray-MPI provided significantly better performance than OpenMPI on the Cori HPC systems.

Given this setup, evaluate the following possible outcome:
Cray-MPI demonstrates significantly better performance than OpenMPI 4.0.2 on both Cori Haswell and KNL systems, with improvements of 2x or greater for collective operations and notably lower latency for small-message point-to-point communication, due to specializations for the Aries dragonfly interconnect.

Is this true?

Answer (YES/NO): NO